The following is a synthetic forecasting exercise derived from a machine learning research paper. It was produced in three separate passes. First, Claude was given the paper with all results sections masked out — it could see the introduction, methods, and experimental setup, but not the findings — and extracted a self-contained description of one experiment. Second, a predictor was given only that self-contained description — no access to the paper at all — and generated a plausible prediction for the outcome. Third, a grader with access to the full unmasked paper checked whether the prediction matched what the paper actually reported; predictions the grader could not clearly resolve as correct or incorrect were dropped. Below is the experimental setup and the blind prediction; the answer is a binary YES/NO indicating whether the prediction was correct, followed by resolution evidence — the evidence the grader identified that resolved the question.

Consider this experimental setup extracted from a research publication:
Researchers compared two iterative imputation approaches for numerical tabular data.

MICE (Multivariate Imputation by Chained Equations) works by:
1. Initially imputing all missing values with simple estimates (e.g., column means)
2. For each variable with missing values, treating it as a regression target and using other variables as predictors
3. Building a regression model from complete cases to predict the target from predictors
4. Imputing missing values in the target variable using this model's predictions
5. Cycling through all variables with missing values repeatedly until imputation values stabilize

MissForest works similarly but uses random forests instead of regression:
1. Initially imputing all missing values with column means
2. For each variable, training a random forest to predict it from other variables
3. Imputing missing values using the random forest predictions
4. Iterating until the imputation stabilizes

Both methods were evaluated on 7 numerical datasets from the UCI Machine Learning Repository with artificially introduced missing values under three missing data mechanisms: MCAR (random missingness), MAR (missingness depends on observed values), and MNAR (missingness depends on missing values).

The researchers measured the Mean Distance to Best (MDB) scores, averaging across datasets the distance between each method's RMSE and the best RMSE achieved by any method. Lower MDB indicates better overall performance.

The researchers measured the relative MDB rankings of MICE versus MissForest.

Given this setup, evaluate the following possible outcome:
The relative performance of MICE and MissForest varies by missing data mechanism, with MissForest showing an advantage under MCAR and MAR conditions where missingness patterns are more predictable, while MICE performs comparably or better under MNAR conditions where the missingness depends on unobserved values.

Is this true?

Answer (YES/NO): NO